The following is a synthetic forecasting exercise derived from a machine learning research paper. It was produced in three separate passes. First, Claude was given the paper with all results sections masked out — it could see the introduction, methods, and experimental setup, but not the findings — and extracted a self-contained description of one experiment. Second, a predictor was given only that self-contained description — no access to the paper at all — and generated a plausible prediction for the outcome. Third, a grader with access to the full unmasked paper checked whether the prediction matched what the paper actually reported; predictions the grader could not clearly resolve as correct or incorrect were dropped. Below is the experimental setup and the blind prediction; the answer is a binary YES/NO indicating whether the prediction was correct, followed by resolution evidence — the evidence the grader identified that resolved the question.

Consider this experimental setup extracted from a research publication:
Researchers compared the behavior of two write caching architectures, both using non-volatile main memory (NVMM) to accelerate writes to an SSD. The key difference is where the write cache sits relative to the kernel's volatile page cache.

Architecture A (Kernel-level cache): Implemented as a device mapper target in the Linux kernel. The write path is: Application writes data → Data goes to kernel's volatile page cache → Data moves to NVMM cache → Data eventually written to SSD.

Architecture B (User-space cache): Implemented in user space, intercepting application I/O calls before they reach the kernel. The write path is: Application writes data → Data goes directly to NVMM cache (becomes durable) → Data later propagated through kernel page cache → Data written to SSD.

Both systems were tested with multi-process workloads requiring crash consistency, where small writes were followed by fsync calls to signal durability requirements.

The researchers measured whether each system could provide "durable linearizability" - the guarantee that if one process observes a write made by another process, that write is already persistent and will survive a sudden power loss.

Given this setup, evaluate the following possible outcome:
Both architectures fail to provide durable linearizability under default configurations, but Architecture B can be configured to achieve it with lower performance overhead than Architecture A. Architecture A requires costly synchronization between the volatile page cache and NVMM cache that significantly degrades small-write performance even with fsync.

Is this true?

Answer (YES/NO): NO